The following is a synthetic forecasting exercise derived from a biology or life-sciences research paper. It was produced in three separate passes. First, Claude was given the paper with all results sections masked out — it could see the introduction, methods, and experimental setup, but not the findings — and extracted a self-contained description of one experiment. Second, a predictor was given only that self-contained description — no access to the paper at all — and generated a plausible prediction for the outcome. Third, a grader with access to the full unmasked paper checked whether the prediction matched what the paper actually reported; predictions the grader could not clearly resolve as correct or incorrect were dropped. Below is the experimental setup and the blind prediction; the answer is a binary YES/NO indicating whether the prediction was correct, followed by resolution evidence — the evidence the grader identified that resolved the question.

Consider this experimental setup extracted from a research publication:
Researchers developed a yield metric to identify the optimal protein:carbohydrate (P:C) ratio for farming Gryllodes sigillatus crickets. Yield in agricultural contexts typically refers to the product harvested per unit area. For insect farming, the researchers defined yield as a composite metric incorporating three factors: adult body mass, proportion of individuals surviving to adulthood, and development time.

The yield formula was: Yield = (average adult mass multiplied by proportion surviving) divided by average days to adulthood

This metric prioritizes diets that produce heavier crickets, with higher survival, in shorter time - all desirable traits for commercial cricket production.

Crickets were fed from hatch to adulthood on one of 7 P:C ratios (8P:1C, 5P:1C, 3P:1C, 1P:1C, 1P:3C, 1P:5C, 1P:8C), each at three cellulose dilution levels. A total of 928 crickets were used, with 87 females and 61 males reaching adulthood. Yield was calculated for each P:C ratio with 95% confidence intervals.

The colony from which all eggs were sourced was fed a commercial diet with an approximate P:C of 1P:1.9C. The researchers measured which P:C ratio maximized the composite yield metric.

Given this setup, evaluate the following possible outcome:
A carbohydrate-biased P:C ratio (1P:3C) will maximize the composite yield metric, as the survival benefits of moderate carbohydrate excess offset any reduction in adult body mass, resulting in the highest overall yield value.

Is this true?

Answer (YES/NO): NO